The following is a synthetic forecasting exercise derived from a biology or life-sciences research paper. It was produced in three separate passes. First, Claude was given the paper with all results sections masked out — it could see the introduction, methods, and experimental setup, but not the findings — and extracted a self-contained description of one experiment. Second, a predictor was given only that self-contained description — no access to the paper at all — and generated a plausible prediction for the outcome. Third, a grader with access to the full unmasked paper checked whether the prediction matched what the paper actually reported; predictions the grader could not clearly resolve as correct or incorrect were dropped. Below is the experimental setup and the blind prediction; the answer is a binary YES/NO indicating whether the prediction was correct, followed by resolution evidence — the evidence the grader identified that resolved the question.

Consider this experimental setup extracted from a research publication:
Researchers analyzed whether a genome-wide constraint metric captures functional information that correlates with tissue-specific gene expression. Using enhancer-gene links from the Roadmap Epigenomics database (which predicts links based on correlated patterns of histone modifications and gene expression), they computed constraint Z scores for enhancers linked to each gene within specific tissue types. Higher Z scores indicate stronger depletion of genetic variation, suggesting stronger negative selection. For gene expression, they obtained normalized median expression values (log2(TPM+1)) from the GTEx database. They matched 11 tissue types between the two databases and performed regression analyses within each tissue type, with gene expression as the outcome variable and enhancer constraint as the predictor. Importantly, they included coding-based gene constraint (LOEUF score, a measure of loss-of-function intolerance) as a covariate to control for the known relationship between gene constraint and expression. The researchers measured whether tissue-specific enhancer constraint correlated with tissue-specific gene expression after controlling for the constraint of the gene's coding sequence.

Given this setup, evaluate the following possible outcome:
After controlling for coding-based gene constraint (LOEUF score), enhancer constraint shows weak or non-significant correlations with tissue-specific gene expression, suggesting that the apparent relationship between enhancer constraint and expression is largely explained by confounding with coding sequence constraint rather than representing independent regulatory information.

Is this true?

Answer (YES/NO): NO